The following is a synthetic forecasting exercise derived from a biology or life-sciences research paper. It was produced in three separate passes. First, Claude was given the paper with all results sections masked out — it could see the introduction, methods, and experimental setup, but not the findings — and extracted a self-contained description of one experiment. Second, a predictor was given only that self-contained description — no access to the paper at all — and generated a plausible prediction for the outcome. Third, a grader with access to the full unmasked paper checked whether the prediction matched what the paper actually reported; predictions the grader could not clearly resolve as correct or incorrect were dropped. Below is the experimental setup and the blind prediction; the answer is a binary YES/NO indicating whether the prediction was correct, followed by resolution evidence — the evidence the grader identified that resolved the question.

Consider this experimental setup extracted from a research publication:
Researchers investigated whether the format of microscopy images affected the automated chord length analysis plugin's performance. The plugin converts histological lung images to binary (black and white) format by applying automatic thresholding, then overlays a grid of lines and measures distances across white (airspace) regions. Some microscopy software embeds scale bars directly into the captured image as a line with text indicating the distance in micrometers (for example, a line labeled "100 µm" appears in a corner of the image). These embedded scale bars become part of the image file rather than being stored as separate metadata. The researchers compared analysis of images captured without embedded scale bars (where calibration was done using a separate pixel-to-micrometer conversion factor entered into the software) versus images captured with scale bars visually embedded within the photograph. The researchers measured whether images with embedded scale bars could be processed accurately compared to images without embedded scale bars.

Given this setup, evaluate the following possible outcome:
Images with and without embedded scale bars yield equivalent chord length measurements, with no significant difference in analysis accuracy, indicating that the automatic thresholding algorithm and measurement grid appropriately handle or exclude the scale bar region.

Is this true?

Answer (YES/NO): NO